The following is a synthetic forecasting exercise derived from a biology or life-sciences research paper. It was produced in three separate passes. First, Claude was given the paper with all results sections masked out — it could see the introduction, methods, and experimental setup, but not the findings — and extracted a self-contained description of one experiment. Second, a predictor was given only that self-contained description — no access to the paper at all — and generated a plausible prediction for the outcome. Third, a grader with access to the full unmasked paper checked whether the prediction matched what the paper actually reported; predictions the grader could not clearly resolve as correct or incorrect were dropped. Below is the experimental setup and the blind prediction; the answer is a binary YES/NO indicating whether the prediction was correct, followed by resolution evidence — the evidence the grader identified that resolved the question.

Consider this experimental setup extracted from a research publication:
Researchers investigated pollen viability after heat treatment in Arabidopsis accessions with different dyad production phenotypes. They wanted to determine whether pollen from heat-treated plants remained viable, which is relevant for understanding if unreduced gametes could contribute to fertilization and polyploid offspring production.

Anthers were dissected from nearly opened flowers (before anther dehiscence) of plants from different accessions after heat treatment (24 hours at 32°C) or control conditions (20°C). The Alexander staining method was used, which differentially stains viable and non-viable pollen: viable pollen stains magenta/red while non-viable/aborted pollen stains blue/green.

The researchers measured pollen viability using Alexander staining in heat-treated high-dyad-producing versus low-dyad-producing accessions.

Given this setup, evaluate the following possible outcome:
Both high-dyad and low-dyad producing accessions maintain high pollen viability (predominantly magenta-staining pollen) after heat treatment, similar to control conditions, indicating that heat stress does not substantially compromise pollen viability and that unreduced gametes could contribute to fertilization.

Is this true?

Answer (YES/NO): NO